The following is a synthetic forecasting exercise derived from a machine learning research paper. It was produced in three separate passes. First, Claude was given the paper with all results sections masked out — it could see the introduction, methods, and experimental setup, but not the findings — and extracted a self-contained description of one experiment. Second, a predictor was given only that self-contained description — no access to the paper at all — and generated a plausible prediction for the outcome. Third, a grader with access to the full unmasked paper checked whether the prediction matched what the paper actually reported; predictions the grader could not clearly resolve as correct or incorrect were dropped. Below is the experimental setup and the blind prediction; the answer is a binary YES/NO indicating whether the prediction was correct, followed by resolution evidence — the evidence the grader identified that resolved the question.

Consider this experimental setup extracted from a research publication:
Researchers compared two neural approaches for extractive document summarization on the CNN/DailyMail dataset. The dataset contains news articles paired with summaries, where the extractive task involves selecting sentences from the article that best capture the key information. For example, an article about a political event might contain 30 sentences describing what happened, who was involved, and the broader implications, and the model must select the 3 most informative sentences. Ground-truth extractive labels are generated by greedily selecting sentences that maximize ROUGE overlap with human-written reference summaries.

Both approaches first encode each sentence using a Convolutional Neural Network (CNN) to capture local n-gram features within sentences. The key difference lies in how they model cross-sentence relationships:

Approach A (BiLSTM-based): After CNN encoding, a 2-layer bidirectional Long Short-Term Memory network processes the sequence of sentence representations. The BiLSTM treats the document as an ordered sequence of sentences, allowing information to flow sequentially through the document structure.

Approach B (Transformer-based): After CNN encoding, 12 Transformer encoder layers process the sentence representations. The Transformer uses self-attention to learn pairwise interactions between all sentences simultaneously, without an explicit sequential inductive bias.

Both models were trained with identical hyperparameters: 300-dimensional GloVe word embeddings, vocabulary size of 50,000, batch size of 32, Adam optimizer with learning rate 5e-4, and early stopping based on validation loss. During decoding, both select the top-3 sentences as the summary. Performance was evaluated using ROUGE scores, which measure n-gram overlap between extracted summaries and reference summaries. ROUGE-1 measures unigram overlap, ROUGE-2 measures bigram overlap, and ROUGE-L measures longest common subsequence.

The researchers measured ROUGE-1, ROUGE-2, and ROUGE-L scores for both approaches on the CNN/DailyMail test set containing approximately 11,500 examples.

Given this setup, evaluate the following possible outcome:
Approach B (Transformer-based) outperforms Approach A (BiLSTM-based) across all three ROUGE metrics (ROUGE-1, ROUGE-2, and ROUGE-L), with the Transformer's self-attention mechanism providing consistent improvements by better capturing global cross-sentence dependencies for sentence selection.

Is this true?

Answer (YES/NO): NO